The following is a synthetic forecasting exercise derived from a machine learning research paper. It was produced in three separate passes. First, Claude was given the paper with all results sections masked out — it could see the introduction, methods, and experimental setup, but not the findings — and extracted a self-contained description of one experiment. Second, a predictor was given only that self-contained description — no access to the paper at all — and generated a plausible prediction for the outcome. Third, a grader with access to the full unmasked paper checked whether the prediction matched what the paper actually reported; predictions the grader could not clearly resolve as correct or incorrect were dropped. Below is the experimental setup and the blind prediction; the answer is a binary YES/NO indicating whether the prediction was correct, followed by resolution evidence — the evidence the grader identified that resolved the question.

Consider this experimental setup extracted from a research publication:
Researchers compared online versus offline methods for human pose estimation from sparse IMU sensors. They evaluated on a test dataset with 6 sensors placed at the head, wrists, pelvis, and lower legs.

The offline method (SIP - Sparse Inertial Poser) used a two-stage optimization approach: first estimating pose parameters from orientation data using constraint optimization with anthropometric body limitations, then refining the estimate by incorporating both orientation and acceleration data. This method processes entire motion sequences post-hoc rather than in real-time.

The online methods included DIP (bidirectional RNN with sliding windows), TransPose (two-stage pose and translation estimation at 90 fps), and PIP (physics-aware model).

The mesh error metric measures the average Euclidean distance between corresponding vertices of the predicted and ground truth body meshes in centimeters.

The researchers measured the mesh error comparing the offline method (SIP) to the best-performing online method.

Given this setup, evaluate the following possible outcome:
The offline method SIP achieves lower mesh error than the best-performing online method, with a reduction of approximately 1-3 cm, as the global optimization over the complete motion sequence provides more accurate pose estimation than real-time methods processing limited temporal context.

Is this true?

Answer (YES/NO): NO